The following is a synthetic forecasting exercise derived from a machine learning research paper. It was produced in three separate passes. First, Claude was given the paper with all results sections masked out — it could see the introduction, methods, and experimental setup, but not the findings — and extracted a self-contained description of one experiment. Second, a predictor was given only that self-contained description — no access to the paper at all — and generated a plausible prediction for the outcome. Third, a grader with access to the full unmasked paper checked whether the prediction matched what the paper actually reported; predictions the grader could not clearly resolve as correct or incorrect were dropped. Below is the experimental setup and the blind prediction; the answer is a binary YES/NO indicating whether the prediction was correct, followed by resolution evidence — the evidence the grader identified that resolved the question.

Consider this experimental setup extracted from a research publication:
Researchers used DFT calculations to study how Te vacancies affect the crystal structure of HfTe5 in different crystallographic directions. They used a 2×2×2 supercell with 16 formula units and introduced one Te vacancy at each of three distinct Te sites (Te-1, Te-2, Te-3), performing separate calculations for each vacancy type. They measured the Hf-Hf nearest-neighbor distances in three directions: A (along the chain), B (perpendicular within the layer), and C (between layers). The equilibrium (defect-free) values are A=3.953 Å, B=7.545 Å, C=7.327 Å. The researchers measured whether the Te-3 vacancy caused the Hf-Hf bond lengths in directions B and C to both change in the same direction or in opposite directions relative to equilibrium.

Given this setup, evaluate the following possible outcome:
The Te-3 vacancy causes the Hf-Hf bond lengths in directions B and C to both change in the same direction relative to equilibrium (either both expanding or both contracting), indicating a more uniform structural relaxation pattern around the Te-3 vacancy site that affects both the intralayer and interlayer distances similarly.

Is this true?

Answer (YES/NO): NO